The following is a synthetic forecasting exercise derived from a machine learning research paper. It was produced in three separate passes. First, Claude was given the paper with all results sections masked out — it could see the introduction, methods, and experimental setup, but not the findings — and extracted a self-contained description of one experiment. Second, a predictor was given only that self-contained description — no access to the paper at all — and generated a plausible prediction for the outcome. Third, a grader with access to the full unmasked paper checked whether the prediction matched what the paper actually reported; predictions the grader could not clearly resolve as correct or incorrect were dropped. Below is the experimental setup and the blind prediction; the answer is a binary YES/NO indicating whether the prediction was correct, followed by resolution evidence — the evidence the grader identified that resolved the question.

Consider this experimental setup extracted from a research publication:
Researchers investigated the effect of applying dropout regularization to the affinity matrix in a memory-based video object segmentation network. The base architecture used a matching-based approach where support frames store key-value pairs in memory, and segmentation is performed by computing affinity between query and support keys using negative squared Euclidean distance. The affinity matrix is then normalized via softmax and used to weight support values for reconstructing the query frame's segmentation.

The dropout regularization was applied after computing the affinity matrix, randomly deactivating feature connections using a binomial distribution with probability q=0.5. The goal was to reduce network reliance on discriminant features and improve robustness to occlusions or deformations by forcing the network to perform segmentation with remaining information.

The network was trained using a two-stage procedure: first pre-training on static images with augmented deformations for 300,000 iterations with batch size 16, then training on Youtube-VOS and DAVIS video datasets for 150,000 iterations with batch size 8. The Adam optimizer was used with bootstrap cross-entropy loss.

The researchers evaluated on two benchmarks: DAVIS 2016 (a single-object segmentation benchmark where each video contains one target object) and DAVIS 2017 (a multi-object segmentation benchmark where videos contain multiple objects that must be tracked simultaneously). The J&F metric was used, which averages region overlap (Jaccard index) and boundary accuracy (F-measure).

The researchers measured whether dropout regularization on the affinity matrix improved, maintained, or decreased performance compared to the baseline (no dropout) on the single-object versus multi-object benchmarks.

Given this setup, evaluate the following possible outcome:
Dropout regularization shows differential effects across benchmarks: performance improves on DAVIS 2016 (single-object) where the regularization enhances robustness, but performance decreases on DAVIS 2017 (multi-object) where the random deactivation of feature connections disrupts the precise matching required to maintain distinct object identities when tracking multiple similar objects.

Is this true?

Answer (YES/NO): NO